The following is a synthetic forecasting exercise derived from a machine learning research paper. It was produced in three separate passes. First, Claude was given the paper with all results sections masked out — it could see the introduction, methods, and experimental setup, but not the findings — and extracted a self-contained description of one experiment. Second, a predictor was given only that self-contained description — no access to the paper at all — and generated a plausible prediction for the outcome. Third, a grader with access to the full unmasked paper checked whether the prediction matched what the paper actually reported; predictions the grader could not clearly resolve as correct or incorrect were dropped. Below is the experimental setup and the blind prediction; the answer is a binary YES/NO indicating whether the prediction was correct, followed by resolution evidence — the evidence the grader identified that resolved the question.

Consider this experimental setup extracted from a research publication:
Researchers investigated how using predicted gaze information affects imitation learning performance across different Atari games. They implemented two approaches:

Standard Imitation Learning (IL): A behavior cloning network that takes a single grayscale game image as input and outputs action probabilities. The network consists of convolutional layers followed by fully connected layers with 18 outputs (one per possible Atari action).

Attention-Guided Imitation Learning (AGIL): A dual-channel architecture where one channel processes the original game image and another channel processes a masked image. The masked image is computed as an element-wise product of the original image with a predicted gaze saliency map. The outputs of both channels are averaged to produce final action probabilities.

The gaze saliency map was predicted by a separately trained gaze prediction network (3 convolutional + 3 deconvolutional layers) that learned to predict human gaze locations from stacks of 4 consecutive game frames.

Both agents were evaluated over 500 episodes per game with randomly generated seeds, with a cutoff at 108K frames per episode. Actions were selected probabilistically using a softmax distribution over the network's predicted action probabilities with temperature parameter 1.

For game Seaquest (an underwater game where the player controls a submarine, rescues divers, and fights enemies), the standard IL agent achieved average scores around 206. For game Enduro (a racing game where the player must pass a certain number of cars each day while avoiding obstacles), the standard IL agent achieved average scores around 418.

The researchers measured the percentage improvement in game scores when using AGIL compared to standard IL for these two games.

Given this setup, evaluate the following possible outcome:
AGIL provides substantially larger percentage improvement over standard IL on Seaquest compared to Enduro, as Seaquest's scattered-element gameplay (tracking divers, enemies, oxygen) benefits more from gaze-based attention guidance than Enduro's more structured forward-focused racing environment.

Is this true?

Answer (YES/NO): YES